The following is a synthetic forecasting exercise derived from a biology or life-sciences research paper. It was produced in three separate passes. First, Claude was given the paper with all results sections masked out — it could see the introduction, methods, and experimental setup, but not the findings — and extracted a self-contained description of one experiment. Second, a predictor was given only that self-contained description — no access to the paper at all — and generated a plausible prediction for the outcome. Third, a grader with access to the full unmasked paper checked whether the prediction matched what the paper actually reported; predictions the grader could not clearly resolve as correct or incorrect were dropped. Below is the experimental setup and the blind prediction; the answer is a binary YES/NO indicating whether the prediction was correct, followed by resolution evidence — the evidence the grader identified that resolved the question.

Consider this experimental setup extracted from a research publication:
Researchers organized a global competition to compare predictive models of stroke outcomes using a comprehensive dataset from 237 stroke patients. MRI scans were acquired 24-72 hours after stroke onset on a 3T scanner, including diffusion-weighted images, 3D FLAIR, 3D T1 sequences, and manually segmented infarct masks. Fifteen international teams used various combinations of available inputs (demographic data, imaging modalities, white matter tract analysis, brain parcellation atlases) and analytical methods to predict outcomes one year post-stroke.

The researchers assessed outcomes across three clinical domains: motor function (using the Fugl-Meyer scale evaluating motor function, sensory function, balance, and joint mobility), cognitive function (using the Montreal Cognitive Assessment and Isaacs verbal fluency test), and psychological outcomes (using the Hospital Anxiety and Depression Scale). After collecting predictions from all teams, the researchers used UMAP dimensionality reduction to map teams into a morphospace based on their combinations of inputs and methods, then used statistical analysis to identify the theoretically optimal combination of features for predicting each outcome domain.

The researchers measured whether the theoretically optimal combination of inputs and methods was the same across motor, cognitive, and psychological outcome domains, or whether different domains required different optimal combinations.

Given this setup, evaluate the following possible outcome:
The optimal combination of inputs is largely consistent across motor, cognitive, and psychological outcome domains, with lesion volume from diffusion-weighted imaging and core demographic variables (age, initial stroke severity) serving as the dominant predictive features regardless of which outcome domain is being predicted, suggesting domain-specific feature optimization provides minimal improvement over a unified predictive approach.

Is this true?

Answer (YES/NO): NO